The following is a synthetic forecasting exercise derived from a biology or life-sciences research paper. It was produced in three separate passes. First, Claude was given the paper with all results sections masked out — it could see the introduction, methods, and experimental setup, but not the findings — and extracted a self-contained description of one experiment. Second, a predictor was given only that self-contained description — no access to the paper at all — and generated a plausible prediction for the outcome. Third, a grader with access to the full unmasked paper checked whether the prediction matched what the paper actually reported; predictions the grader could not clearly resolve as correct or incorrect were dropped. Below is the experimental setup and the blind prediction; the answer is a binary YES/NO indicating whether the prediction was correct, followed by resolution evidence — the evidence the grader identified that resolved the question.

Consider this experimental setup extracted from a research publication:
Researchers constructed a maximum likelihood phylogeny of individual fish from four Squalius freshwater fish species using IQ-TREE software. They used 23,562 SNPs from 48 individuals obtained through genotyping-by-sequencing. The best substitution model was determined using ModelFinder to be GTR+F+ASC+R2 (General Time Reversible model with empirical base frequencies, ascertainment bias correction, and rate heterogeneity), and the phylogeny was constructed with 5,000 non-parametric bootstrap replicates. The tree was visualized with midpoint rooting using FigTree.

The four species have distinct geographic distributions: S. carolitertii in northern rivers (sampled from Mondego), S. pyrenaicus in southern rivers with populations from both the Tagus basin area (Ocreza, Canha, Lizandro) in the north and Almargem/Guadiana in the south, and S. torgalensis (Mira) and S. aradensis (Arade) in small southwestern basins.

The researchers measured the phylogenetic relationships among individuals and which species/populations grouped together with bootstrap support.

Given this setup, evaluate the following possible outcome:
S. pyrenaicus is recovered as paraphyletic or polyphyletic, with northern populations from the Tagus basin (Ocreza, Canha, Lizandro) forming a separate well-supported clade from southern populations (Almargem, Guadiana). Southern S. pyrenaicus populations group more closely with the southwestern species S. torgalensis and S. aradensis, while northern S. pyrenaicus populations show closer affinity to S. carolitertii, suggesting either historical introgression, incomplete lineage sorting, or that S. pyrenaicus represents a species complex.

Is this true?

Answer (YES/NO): NO